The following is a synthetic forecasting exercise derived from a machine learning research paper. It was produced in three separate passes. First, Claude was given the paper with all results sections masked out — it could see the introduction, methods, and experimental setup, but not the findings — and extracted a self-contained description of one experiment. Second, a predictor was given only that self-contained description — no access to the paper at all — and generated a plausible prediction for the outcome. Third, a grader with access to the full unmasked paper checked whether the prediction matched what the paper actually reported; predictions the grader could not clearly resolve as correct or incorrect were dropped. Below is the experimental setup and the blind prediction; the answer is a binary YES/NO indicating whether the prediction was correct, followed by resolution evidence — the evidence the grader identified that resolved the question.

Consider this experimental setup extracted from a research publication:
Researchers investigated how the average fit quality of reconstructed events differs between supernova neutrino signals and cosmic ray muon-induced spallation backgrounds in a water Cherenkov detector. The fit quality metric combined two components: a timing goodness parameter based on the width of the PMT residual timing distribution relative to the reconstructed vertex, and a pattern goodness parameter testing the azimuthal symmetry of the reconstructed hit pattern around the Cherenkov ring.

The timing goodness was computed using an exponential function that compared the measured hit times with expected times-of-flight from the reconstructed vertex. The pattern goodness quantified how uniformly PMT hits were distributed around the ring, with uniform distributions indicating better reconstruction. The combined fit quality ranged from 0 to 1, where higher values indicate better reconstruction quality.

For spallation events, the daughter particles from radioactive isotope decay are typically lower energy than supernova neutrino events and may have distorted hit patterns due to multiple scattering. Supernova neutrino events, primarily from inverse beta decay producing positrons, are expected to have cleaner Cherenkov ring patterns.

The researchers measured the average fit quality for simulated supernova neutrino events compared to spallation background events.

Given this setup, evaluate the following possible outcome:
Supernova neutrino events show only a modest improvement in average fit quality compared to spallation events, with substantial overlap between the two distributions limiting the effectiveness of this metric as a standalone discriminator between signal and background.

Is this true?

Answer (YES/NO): NO